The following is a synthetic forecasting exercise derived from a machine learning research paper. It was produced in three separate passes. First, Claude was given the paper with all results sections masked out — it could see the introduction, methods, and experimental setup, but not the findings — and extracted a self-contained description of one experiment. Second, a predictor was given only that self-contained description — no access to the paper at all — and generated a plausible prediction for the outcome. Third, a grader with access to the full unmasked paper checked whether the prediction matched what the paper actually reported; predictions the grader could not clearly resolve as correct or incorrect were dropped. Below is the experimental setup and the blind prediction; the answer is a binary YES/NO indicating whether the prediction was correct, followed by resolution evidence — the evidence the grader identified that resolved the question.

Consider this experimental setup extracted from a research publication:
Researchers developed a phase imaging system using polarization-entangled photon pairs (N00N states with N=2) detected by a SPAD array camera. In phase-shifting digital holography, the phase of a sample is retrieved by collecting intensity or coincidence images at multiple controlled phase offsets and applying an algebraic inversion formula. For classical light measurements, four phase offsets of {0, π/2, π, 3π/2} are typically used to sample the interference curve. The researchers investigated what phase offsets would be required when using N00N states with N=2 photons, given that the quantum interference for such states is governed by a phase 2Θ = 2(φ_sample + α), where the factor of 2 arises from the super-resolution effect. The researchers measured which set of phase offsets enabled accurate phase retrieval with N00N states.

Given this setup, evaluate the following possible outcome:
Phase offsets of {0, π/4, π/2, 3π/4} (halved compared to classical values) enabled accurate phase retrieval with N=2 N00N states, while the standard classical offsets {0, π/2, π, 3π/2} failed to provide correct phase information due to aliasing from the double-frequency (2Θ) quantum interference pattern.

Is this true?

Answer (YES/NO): NO